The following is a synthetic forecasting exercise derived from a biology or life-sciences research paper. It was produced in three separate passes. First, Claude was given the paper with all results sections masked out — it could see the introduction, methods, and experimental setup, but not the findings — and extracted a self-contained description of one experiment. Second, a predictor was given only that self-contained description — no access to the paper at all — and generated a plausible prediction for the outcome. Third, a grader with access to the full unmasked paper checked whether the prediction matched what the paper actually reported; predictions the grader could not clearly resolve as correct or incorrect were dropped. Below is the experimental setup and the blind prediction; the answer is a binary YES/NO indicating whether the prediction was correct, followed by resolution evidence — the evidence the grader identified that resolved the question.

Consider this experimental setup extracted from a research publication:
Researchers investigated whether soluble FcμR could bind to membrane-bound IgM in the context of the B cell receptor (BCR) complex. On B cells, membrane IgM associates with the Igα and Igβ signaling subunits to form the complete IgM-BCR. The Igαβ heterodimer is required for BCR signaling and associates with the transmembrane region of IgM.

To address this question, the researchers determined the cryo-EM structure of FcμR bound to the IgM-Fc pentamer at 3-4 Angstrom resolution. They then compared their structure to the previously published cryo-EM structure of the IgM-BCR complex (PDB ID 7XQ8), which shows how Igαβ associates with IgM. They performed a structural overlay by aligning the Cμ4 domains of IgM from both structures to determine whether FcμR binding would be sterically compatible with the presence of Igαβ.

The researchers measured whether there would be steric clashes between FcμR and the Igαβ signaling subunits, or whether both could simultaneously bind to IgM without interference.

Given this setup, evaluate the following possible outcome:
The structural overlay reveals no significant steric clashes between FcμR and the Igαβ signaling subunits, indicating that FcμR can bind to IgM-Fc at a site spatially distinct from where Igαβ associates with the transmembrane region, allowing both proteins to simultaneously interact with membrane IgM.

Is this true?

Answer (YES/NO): YES